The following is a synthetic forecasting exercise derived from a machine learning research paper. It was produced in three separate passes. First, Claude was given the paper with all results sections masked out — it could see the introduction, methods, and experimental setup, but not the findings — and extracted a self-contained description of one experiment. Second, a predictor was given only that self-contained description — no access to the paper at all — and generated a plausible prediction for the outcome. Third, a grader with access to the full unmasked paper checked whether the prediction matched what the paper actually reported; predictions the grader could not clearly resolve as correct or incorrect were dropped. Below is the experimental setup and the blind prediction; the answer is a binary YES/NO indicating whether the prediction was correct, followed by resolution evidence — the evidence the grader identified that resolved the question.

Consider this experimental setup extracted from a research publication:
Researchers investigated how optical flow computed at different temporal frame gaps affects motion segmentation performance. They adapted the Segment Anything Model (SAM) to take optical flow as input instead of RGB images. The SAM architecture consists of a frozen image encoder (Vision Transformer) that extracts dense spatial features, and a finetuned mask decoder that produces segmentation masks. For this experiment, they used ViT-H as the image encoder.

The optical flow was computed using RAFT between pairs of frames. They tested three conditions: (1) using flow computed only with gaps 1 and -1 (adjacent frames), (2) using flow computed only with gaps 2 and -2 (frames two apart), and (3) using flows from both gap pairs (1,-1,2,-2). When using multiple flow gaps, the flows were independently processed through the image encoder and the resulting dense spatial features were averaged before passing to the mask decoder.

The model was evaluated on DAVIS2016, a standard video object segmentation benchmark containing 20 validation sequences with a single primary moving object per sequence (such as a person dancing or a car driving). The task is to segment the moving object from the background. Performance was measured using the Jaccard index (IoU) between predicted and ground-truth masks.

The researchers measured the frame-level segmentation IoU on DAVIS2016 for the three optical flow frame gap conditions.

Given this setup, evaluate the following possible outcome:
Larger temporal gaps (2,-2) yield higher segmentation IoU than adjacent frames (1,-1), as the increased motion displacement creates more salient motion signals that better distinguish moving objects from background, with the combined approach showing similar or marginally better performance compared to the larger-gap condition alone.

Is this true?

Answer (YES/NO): NO